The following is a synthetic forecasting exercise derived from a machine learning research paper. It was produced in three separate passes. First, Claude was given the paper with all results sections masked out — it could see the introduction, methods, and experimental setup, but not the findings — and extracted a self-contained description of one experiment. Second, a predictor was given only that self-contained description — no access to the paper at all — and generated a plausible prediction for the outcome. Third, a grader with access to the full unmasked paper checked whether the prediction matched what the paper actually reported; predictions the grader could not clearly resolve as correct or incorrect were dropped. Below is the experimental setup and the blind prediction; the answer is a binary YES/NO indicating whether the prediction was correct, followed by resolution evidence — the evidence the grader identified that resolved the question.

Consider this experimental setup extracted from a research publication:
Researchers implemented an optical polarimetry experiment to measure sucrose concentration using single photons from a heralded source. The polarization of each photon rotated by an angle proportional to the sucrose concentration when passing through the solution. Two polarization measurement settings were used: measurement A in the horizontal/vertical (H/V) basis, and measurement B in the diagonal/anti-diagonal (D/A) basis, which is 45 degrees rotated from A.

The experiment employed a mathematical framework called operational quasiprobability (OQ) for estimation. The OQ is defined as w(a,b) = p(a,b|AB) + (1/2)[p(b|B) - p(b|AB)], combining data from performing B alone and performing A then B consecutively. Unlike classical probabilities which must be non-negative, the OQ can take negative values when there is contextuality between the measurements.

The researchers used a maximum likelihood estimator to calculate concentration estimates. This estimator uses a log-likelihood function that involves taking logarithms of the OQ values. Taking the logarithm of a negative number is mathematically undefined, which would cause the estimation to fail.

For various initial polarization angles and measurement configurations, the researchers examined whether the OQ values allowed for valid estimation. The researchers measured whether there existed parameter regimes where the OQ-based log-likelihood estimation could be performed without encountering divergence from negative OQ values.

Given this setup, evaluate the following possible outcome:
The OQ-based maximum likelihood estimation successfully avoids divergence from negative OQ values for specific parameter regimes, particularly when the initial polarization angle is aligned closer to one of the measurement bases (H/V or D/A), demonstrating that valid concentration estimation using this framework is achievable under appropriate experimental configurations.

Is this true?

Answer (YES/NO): YES